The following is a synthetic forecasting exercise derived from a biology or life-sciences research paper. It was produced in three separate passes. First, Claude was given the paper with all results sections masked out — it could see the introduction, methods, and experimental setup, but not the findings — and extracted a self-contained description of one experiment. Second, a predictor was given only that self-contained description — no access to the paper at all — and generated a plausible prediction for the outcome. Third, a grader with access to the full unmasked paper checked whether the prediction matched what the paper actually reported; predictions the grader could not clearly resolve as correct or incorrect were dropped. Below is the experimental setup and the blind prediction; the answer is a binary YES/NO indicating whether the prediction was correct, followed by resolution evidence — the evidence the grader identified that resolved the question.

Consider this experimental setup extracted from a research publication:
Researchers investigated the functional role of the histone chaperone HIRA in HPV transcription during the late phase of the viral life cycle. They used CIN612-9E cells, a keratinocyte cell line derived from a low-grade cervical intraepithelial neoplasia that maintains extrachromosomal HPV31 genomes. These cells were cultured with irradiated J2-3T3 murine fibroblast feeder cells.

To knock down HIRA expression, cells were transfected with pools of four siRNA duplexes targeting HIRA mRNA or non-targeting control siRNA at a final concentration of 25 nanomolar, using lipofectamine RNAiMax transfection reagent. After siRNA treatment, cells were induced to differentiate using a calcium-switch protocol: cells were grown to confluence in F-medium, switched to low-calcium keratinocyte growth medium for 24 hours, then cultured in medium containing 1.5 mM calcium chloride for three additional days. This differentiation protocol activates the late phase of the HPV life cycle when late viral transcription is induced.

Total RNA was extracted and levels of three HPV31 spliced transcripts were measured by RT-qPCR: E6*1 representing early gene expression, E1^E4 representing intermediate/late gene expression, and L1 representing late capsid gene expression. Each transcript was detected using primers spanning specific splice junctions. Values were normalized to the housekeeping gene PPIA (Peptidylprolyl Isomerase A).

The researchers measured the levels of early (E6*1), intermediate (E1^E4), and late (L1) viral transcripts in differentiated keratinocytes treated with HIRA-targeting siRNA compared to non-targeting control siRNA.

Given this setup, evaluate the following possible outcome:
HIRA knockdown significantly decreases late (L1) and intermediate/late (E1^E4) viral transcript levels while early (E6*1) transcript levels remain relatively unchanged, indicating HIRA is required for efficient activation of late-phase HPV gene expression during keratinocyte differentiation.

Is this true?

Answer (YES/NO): NO